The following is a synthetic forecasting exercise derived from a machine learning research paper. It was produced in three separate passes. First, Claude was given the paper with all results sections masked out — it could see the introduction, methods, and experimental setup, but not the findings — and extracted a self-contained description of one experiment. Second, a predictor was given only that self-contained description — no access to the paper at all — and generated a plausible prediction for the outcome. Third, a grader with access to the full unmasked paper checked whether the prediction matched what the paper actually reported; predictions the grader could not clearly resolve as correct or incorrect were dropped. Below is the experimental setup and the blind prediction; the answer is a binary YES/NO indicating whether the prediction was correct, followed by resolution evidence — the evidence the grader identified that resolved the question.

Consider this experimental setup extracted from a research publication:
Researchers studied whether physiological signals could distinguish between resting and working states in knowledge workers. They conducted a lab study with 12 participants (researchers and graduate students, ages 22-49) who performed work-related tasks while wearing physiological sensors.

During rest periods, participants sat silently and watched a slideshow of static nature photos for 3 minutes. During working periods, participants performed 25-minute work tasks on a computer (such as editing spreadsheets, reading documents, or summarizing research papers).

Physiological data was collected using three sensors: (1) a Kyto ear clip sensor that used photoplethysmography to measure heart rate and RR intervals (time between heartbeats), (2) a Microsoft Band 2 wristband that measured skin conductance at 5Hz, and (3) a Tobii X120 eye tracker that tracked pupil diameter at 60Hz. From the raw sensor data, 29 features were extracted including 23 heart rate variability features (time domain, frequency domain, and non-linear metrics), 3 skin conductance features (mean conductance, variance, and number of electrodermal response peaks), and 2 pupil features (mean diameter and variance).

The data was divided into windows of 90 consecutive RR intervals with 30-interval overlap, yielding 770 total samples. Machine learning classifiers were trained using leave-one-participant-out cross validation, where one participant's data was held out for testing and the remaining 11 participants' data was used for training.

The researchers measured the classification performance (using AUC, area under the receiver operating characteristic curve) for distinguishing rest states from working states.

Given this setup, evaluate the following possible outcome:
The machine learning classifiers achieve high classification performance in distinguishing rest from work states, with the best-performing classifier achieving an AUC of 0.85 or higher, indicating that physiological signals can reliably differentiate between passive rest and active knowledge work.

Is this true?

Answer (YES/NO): YES